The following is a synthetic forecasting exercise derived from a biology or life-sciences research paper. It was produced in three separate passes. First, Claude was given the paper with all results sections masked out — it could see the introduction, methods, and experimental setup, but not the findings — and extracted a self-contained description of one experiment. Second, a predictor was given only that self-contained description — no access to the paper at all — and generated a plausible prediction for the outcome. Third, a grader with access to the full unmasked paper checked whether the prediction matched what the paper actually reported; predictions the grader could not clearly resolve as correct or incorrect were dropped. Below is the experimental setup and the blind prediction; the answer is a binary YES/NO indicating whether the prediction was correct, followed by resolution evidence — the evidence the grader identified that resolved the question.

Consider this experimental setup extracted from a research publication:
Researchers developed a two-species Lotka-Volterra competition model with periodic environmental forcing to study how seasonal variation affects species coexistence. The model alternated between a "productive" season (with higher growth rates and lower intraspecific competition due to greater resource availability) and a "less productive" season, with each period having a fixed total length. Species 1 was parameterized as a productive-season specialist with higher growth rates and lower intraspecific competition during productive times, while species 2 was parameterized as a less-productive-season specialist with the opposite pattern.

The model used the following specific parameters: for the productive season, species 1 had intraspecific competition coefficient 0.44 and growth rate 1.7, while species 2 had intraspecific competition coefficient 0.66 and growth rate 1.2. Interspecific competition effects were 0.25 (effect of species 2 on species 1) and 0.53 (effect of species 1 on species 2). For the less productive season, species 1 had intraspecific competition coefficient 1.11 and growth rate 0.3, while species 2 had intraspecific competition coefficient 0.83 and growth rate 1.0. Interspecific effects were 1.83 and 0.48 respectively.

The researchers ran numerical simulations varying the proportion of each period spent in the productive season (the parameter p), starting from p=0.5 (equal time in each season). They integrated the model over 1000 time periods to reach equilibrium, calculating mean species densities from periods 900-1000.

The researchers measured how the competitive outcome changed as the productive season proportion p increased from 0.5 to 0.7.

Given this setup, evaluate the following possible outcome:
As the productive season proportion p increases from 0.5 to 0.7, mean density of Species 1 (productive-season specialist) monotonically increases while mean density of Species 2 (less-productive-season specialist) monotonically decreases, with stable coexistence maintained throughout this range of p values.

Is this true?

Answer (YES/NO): NO